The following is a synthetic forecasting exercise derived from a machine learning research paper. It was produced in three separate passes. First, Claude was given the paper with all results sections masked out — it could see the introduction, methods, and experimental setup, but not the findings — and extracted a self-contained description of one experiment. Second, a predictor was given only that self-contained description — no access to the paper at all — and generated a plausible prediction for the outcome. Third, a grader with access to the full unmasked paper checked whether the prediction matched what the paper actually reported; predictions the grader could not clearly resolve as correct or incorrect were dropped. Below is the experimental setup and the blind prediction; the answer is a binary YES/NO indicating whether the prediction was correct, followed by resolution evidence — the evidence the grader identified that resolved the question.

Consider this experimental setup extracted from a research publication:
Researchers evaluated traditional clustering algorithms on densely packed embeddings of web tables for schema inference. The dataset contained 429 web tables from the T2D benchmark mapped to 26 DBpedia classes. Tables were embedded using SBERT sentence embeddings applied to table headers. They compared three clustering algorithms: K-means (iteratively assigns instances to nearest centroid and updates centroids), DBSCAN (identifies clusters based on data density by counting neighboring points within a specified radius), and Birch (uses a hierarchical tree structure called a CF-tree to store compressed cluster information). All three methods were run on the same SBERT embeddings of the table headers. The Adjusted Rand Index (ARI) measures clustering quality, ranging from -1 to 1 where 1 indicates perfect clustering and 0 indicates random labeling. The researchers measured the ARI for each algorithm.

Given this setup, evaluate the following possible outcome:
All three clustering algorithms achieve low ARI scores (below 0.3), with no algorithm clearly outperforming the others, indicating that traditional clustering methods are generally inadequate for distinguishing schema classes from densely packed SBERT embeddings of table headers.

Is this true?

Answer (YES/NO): NO